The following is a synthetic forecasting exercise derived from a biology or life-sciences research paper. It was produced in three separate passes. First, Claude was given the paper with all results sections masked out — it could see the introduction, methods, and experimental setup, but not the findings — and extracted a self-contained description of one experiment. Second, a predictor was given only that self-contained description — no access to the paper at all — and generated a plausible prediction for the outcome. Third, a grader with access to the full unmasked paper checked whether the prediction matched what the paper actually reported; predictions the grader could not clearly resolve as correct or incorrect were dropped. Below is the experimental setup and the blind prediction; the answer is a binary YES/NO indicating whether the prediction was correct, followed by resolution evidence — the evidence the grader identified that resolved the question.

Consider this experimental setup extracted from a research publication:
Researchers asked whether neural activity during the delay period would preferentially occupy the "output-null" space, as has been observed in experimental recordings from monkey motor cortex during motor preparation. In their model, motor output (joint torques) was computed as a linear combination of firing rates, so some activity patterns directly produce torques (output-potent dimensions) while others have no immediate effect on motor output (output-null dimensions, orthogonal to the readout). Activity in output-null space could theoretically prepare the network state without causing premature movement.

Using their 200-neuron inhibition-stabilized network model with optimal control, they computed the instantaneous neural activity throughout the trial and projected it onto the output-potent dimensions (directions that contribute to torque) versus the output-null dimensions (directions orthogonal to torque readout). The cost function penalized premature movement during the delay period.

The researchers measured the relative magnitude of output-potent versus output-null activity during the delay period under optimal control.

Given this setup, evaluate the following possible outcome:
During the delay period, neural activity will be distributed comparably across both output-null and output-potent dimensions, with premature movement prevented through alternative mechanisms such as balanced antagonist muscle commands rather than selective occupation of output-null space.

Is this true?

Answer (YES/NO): NO